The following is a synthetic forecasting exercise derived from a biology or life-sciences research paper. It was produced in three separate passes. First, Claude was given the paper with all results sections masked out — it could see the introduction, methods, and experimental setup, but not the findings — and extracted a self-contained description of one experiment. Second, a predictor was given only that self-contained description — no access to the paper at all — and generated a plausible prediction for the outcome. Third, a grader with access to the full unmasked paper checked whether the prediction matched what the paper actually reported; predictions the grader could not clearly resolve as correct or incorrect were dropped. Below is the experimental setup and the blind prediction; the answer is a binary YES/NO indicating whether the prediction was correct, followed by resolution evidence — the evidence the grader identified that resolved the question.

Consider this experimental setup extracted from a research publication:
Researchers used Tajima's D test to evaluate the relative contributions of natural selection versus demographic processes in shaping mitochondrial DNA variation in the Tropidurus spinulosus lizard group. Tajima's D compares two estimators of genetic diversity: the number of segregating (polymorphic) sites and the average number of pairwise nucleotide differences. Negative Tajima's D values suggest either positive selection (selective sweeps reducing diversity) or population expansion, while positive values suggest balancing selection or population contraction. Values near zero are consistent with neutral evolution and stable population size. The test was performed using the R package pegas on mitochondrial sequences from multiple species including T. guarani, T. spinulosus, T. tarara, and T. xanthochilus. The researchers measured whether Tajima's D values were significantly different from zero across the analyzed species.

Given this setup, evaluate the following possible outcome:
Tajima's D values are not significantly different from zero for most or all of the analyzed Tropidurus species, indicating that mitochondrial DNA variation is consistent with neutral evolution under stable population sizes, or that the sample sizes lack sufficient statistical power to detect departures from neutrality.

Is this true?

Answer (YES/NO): NO